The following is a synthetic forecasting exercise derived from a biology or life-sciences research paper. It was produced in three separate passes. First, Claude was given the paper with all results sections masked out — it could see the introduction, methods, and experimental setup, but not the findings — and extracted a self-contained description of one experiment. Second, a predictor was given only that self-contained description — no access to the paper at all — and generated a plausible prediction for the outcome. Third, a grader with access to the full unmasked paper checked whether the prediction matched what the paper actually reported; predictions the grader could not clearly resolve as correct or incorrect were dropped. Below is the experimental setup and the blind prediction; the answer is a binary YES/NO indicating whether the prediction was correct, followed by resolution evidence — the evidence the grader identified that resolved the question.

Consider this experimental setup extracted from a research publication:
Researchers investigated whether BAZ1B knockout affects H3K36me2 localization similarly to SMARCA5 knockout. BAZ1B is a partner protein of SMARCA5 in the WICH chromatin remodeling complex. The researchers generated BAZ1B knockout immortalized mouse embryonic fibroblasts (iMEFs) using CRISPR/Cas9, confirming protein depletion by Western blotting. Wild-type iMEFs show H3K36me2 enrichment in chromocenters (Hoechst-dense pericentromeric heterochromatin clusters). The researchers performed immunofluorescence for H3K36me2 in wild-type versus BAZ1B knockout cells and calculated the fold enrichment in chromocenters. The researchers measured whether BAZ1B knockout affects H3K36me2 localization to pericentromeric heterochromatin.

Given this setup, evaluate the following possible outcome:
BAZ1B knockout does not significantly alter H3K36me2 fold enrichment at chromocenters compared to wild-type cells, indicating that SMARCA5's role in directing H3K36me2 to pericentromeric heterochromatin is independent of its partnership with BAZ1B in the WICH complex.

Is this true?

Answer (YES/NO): NO